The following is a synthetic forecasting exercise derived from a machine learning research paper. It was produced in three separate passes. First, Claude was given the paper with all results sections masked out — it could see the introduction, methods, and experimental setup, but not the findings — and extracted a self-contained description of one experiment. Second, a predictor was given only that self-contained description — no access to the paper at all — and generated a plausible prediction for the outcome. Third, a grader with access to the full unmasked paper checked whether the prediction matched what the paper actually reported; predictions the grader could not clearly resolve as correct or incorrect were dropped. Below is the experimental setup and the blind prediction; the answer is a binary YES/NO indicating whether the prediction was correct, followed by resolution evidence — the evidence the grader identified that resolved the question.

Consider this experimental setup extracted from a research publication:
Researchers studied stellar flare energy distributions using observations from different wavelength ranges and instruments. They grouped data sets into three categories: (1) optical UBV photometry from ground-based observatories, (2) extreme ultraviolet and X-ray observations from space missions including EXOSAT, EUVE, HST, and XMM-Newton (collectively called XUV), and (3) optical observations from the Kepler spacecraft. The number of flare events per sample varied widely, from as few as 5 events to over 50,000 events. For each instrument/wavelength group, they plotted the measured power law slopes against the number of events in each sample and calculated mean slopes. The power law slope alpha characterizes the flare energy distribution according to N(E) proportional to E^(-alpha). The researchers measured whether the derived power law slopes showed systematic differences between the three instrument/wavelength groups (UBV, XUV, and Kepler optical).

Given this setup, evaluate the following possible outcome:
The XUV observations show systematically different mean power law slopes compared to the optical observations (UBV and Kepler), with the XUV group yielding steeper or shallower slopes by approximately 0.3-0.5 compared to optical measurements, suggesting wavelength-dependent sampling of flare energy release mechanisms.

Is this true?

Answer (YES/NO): NO